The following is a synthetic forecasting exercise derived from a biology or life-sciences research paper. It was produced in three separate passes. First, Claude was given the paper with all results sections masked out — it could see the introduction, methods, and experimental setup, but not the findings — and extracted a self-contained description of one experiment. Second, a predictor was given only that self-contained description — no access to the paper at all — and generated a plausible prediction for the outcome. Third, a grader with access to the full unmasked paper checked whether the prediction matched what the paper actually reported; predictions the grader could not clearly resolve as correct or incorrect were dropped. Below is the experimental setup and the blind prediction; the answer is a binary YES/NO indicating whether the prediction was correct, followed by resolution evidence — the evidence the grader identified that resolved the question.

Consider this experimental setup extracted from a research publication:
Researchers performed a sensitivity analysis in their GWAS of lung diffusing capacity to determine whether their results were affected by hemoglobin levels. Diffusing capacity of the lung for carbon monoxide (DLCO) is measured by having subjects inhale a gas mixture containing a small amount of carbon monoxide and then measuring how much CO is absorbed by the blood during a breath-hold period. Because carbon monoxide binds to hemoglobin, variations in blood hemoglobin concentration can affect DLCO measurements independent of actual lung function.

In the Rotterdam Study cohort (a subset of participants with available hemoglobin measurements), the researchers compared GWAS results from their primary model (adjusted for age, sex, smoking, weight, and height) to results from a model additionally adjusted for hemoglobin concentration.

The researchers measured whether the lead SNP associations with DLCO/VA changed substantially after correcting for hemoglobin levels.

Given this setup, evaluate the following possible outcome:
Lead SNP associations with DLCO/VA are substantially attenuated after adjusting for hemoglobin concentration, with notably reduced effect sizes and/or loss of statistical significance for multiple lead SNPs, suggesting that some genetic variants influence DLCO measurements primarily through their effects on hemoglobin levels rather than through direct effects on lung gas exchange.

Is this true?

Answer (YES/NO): NO